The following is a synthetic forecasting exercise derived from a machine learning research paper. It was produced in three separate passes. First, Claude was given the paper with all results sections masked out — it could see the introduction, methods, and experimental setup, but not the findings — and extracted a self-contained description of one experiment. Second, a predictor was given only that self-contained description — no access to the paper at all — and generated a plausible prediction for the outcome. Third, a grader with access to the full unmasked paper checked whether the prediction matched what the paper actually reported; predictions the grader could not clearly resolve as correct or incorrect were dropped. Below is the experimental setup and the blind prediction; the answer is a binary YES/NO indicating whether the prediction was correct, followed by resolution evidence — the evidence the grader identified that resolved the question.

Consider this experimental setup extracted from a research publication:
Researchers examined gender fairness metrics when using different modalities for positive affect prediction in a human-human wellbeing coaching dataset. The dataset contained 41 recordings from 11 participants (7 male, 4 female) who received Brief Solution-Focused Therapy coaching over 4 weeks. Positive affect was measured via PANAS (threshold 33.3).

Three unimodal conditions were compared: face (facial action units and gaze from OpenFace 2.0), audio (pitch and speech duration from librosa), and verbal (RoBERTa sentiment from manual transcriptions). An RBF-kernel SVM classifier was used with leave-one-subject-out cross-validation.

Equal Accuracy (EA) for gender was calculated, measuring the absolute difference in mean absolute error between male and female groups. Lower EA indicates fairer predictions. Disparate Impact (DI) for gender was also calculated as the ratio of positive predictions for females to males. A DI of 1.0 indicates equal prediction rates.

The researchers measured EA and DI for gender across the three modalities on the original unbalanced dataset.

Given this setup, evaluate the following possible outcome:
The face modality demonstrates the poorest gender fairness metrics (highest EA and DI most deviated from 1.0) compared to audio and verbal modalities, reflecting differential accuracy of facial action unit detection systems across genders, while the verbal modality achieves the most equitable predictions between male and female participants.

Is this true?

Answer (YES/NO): NO